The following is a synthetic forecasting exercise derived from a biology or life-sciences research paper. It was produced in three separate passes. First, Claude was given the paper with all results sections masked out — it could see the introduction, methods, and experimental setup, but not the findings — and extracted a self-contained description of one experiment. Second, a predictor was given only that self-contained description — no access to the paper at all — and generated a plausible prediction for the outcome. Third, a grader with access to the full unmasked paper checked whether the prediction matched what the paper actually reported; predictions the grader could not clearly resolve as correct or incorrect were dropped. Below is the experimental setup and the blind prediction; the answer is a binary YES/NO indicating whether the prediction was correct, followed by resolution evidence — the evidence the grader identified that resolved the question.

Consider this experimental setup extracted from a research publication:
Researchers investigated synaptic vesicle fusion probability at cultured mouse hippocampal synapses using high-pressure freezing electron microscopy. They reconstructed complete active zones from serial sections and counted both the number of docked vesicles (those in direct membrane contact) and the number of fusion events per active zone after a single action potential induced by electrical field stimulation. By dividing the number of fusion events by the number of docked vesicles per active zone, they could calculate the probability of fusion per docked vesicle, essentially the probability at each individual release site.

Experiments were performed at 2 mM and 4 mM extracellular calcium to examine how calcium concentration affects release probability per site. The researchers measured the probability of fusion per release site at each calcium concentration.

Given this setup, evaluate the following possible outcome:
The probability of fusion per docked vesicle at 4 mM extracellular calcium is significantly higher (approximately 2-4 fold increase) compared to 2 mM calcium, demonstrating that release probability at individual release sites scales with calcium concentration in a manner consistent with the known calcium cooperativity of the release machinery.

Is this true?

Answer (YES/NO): NO